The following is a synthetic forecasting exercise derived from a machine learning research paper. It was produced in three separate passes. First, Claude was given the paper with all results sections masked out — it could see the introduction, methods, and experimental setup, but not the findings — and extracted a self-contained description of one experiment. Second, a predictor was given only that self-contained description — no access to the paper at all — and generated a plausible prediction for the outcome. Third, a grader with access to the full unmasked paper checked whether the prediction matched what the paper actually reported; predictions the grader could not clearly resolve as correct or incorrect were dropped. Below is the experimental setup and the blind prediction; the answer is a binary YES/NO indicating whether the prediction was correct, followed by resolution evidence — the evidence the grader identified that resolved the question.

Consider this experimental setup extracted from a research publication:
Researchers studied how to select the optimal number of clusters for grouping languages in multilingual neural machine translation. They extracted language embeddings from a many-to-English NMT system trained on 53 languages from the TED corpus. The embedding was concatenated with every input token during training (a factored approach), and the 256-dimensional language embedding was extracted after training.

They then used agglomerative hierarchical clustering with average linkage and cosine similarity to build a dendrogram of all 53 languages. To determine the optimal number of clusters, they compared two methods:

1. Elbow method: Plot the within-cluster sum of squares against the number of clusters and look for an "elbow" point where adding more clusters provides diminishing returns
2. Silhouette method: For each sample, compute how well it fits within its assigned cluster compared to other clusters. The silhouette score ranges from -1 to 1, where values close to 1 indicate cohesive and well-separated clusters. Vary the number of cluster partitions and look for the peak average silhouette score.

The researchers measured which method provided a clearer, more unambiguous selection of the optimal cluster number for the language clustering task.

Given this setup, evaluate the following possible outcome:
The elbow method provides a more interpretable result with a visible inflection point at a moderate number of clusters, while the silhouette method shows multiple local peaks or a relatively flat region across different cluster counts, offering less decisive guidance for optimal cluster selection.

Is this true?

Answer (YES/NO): NO